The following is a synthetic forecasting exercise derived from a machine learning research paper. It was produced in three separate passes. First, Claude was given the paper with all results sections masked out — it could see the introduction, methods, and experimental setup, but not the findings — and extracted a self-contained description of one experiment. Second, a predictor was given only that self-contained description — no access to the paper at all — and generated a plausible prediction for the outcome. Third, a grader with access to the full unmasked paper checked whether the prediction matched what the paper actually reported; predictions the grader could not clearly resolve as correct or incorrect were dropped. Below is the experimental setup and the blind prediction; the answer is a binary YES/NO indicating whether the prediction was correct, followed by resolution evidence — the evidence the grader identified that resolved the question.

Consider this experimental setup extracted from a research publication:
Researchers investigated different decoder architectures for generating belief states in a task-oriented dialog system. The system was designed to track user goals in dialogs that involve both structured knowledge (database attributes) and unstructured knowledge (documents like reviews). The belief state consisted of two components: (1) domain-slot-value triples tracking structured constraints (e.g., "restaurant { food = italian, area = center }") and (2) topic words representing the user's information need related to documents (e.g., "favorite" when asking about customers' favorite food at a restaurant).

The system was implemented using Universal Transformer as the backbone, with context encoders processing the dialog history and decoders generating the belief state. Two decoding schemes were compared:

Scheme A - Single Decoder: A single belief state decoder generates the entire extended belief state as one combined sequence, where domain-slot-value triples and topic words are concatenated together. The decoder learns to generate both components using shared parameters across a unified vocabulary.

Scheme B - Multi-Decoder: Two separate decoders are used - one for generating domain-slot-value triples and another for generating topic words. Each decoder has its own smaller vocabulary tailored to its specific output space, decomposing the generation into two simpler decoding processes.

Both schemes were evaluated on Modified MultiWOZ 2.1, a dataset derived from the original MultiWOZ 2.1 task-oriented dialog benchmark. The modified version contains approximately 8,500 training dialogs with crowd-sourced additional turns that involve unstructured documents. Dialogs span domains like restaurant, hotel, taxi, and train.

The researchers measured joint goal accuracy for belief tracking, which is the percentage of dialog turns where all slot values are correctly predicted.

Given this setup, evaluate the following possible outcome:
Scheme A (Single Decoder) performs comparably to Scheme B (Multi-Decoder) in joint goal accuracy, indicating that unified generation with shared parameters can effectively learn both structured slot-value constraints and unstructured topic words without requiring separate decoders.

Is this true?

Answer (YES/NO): NO